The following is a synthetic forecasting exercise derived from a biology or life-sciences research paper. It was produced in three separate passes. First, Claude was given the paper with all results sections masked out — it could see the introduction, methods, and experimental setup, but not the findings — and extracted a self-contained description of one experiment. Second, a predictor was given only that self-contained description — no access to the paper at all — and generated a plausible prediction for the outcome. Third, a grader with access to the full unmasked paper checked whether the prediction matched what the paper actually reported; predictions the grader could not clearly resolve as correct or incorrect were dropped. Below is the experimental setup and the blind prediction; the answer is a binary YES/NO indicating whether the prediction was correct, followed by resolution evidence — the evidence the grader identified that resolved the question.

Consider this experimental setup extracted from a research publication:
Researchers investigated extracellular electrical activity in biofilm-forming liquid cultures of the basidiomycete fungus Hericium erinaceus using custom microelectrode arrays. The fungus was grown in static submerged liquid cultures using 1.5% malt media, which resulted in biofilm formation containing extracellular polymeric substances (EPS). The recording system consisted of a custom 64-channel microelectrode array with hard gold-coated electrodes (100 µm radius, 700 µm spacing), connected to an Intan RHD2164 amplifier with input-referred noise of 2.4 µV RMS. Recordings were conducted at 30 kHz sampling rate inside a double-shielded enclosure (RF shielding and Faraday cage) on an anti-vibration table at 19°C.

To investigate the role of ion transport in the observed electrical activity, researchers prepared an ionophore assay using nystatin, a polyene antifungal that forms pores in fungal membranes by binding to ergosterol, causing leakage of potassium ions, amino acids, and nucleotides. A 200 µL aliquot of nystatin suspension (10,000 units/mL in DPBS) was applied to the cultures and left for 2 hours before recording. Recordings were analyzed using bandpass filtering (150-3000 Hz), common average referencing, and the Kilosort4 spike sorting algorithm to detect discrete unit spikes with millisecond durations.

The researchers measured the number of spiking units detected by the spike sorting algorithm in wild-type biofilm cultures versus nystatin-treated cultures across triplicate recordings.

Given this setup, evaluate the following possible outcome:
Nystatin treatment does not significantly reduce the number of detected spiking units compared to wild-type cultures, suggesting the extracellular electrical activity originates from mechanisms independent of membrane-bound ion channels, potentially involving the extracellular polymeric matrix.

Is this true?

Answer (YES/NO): NO